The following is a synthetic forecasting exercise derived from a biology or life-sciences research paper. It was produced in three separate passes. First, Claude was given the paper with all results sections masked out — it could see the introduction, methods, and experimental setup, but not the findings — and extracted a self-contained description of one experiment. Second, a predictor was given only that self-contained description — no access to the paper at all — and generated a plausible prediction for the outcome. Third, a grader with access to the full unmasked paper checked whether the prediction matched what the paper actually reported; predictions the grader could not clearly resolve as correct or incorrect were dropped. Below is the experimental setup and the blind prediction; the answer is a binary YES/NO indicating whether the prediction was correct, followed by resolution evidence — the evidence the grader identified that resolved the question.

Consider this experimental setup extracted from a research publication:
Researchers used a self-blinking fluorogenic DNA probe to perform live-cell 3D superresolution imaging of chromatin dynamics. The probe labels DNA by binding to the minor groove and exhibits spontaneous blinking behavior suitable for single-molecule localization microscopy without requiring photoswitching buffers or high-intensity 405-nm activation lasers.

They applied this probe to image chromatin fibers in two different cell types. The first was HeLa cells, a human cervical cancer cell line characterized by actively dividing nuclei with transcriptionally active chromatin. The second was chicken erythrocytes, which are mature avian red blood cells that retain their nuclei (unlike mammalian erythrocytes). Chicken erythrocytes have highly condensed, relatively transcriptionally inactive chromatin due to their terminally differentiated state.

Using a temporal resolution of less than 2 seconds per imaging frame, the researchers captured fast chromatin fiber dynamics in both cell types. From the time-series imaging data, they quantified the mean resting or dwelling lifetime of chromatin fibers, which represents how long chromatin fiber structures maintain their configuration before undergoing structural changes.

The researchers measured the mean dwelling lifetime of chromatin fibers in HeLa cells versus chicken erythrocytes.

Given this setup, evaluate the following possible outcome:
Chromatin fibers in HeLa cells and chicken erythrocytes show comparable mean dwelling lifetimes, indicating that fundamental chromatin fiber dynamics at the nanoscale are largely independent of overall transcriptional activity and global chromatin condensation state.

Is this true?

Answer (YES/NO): NO